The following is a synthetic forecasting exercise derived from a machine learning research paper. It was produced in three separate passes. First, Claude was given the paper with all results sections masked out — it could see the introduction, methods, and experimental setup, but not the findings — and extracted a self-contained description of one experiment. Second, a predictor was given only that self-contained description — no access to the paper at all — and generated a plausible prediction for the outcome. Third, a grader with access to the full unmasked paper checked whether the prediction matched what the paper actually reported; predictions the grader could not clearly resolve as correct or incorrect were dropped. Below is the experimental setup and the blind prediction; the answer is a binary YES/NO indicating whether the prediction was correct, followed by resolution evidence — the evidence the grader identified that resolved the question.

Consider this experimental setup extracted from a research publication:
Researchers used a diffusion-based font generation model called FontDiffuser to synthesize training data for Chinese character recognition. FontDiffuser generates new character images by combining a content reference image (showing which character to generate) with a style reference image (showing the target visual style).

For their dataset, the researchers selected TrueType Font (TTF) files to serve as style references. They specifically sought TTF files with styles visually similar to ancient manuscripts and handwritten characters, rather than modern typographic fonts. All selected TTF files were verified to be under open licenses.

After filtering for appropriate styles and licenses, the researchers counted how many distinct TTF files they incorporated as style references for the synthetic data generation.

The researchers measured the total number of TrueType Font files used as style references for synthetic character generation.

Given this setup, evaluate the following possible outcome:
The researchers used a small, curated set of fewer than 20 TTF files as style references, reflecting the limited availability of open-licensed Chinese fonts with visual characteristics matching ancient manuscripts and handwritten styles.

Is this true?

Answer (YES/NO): NO